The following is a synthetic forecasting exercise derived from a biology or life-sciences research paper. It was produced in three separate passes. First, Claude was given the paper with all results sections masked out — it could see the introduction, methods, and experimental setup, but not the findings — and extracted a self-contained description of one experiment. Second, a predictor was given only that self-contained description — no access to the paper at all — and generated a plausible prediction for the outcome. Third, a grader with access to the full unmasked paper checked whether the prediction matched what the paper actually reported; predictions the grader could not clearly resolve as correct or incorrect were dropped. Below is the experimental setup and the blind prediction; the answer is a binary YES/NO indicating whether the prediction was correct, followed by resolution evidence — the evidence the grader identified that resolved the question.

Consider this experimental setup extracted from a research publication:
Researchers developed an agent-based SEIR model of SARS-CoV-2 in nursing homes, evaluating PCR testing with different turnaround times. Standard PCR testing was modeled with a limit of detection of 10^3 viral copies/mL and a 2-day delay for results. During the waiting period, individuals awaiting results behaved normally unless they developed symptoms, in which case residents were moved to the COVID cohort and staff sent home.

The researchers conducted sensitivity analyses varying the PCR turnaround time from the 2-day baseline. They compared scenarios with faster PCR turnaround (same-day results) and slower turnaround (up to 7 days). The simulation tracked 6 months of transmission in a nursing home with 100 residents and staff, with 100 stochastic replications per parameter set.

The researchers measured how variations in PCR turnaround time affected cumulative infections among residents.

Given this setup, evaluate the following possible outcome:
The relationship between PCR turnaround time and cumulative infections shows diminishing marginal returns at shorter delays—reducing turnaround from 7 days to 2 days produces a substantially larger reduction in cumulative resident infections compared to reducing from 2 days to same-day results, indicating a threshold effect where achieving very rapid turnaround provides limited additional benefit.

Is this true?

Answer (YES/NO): NO